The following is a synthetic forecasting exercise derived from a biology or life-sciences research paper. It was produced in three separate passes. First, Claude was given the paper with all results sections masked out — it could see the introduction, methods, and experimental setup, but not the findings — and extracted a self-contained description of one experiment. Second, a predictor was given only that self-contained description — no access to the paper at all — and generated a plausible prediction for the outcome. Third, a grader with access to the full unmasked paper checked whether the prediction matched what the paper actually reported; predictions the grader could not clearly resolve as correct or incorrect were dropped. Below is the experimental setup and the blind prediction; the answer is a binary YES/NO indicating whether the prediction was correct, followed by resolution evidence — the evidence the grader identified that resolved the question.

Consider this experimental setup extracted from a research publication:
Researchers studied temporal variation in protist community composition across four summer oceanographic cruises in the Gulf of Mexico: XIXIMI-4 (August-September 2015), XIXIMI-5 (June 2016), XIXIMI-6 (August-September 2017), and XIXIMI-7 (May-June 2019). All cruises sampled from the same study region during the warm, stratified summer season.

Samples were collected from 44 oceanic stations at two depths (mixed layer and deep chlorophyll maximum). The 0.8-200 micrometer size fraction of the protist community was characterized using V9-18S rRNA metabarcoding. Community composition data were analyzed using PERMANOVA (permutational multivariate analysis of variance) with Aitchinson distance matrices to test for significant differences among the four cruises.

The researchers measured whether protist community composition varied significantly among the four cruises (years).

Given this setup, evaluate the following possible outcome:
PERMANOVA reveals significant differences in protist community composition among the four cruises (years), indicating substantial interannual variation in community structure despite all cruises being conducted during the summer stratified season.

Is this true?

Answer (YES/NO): YES